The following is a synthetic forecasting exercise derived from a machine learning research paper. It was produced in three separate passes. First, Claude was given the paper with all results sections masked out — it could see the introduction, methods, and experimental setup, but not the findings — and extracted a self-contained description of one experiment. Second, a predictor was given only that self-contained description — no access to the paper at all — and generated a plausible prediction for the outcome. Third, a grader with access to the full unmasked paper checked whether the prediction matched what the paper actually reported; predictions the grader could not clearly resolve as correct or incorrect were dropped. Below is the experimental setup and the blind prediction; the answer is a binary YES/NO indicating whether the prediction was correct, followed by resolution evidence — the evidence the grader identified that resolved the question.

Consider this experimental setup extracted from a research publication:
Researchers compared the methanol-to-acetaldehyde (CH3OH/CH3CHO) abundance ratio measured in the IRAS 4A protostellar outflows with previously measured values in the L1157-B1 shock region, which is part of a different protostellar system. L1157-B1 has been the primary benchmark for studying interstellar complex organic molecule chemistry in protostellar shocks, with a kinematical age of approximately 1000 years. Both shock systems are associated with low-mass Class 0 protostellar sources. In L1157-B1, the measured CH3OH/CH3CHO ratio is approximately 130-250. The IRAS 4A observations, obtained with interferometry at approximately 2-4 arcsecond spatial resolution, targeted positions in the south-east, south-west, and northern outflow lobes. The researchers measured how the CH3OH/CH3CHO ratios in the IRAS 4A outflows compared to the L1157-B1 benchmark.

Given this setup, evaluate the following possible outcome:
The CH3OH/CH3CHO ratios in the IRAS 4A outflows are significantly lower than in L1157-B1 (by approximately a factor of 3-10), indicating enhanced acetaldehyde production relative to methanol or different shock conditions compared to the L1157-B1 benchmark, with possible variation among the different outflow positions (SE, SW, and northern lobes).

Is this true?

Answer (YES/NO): YES